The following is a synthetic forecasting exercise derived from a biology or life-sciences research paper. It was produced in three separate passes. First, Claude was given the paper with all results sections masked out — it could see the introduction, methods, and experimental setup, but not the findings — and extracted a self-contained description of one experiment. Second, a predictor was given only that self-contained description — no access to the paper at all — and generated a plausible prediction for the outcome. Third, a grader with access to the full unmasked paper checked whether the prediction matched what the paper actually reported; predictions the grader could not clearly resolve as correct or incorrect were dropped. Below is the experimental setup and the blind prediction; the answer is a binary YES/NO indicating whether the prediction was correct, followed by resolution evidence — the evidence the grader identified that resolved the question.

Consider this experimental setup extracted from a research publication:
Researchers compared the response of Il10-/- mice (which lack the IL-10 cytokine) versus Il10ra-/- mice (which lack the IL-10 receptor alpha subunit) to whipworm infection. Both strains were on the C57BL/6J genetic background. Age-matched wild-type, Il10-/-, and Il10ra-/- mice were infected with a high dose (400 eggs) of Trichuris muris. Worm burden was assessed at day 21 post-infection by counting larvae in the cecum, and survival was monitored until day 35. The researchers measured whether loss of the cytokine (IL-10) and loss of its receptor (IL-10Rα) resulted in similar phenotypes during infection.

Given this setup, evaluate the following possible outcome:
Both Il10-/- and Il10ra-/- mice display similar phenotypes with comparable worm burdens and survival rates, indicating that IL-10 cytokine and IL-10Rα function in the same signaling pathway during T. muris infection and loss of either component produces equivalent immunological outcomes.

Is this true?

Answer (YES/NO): YES